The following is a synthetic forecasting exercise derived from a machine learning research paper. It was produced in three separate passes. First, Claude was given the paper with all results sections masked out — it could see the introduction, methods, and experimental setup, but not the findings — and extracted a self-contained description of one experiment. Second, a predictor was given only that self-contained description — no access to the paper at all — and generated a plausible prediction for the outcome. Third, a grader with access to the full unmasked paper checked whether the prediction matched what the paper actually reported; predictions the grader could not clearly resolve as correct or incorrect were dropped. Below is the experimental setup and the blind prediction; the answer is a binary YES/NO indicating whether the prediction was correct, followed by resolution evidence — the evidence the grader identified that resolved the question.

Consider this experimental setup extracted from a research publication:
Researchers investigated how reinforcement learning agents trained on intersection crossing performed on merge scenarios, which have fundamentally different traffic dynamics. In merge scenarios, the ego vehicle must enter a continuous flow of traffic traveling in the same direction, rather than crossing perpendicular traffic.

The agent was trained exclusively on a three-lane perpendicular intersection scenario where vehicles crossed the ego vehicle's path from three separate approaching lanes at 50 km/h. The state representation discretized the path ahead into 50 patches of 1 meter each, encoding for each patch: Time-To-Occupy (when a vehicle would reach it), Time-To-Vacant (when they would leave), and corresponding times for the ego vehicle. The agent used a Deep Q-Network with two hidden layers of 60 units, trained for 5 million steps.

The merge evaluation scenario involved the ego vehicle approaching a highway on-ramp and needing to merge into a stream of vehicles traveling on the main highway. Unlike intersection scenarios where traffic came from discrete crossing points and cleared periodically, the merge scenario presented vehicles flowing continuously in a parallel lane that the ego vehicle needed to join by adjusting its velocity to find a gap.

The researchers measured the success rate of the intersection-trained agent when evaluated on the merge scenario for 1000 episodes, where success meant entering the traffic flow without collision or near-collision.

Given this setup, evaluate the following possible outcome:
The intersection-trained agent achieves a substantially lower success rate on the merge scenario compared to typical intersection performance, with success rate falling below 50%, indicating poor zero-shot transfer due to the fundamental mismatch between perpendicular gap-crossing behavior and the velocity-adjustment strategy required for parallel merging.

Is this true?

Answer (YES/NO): NO